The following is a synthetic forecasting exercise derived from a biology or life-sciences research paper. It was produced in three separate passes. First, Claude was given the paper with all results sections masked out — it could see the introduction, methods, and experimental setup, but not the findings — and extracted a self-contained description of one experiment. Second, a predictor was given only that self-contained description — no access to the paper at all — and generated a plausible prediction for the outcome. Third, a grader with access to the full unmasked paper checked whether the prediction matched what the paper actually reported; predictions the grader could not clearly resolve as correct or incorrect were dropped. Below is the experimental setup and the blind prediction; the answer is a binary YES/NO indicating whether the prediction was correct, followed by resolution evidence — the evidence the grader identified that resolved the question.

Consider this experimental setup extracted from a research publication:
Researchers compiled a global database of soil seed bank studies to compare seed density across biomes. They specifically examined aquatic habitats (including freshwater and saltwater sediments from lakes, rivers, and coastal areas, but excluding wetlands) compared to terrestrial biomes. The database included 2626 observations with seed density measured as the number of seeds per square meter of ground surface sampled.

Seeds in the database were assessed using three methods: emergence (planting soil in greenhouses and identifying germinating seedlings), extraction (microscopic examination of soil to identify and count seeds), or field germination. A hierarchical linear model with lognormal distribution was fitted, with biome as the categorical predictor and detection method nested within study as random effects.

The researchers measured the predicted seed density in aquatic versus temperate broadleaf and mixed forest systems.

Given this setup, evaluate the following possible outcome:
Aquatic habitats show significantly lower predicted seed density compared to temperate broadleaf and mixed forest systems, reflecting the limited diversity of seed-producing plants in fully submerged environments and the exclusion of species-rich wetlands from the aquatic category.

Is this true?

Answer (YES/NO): YES